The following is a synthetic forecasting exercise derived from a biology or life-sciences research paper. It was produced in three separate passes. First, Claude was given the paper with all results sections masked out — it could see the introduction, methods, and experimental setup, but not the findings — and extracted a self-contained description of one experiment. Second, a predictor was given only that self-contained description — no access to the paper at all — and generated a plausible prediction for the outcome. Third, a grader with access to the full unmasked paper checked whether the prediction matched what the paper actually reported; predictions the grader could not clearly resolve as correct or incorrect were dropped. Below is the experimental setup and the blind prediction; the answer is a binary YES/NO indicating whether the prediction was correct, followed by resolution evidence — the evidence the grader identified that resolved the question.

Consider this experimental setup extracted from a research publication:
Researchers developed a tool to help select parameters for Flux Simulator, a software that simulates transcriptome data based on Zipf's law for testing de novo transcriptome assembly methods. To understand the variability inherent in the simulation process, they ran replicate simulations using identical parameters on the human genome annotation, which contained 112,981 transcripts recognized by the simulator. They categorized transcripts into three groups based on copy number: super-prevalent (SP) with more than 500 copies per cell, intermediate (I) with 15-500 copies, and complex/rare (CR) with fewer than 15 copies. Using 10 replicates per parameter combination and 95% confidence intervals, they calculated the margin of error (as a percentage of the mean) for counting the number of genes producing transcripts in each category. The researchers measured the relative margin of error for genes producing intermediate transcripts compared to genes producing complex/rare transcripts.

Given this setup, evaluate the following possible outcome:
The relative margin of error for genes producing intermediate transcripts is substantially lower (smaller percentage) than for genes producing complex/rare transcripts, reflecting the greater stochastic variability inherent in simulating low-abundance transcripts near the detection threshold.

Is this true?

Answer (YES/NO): NO